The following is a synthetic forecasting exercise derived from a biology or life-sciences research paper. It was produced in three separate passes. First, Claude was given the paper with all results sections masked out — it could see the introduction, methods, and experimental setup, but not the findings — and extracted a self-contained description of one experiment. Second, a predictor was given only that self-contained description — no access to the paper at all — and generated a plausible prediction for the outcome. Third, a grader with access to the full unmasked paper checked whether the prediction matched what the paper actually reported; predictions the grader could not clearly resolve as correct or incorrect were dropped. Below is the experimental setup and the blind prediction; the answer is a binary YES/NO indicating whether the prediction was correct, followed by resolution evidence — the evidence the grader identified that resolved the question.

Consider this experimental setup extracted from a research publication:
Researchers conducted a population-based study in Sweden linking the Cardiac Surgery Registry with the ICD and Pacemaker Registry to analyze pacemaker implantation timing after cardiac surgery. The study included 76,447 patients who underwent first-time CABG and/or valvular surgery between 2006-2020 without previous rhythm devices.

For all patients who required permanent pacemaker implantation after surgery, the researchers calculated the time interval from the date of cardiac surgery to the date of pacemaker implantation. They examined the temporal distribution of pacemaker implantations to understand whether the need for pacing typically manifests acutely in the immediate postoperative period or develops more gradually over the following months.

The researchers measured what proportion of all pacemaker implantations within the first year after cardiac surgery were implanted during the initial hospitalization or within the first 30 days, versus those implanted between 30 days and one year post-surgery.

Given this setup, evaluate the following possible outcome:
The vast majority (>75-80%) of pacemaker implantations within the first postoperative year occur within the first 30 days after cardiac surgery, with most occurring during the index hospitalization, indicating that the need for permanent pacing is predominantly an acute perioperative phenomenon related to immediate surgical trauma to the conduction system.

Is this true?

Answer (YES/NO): NO